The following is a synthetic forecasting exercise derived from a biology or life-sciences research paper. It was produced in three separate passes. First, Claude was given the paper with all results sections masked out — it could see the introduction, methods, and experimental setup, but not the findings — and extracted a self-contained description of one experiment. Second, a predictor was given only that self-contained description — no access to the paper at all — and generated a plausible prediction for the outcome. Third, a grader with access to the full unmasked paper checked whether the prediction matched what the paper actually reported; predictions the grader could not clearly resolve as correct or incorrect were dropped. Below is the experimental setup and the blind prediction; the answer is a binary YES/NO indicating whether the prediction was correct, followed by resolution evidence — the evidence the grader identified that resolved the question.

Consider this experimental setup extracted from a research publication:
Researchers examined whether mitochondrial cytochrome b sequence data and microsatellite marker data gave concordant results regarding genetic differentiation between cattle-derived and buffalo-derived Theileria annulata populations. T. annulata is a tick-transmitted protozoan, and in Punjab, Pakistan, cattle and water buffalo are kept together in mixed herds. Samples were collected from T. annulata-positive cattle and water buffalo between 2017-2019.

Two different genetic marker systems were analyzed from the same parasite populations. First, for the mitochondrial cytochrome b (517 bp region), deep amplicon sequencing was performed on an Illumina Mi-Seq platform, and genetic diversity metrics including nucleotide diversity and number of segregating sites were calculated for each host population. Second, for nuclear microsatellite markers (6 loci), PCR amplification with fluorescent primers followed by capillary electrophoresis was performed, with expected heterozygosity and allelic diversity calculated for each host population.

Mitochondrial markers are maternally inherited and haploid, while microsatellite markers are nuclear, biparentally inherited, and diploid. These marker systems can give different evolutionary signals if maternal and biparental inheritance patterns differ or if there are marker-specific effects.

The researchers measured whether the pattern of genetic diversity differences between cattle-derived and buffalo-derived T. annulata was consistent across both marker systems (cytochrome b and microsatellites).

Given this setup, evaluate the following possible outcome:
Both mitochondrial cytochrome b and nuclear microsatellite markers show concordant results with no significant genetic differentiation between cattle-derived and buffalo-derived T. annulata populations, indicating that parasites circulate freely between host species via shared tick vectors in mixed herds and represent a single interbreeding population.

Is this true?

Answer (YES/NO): NO